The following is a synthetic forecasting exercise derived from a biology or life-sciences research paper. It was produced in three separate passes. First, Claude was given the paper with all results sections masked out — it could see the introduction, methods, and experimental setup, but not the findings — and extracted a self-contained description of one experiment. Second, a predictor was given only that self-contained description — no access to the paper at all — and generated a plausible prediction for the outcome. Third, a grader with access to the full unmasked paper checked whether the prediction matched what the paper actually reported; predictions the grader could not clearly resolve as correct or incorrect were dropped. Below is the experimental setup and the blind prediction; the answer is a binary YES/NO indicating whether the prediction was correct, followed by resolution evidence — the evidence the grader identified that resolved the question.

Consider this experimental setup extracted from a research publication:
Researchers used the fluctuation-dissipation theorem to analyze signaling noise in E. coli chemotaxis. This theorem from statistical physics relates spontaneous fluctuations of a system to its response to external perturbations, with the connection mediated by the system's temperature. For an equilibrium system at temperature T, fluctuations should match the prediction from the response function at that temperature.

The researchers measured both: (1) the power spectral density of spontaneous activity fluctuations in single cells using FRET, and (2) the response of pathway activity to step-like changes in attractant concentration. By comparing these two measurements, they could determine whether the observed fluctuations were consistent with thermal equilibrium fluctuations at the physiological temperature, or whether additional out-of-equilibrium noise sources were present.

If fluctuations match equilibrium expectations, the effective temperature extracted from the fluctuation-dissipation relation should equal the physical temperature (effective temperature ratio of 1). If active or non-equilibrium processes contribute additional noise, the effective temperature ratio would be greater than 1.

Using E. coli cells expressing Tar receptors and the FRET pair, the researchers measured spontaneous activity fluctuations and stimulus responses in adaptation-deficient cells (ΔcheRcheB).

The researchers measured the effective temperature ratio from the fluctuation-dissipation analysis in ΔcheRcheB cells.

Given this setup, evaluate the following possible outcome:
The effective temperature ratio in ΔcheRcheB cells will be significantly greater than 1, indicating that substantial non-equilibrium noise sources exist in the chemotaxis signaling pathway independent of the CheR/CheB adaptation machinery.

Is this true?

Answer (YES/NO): NO